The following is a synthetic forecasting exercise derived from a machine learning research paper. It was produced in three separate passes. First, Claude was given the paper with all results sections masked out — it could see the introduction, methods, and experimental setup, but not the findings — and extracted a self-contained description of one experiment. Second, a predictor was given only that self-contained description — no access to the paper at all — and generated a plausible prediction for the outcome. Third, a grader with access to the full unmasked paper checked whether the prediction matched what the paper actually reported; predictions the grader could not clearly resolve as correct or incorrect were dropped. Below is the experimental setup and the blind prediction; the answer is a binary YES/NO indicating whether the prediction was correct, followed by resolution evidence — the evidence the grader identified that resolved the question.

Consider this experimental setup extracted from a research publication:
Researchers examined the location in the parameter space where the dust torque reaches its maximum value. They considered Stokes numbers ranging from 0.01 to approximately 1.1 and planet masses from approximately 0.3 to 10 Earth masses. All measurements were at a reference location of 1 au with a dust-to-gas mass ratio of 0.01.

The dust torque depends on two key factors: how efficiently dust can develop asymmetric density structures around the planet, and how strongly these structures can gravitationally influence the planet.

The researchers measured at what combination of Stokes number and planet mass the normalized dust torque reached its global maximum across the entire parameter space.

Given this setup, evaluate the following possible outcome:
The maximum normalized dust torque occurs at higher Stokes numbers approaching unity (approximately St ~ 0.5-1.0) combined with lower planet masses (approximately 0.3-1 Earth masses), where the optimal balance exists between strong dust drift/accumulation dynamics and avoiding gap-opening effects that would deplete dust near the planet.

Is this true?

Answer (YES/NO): NO